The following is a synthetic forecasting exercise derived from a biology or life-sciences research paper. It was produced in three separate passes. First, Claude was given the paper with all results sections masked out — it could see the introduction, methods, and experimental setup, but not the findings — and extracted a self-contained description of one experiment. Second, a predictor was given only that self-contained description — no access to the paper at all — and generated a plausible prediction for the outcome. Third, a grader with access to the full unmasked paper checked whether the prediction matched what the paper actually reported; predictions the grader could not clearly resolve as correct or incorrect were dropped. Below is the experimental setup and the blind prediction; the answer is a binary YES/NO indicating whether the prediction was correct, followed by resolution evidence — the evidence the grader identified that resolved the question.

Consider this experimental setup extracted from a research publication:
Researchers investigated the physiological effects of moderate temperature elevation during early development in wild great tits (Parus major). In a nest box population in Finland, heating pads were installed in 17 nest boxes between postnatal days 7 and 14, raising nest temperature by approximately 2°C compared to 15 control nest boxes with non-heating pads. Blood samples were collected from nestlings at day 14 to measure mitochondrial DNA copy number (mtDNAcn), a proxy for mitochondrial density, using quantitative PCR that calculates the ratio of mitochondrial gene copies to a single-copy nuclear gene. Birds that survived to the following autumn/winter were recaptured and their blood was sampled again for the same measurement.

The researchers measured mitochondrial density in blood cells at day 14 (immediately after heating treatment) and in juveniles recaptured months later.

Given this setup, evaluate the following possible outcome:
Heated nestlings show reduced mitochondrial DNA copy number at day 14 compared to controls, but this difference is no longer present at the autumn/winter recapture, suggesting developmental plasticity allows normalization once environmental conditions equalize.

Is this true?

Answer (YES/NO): NO